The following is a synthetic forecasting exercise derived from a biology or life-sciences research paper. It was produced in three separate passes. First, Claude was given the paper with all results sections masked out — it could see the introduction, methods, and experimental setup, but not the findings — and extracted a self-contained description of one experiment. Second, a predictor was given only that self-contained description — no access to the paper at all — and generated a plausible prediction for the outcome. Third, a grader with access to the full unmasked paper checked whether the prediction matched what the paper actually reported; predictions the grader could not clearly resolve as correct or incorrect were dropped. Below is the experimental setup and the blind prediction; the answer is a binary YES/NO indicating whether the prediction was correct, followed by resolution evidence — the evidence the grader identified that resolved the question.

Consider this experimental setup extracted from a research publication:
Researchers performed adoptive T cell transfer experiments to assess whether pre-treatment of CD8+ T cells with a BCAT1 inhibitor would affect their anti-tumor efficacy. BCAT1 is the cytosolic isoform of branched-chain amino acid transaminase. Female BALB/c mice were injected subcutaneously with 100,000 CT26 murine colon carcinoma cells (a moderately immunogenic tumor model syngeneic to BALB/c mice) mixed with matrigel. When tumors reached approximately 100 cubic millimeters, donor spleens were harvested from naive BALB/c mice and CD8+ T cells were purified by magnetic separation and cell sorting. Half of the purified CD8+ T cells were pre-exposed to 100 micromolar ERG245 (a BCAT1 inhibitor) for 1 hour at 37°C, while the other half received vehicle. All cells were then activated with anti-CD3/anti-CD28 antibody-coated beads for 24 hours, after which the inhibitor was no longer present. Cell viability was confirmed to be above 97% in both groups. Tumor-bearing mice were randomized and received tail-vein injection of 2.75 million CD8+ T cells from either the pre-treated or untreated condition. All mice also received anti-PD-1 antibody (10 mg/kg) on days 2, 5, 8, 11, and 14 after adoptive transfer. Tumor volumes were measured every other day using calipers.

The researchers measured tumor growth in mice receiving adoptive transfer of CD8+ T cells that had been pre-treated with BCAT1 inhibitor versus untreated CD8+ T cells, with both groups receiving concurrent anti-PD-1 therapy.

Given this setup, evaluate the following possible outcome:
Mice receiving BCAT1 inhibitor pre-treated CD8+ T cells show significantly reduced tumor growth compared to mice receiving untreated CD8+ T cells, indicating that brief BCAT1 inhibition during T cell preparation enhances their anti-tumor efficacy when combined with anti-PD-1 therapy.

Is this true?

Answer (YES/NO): YES